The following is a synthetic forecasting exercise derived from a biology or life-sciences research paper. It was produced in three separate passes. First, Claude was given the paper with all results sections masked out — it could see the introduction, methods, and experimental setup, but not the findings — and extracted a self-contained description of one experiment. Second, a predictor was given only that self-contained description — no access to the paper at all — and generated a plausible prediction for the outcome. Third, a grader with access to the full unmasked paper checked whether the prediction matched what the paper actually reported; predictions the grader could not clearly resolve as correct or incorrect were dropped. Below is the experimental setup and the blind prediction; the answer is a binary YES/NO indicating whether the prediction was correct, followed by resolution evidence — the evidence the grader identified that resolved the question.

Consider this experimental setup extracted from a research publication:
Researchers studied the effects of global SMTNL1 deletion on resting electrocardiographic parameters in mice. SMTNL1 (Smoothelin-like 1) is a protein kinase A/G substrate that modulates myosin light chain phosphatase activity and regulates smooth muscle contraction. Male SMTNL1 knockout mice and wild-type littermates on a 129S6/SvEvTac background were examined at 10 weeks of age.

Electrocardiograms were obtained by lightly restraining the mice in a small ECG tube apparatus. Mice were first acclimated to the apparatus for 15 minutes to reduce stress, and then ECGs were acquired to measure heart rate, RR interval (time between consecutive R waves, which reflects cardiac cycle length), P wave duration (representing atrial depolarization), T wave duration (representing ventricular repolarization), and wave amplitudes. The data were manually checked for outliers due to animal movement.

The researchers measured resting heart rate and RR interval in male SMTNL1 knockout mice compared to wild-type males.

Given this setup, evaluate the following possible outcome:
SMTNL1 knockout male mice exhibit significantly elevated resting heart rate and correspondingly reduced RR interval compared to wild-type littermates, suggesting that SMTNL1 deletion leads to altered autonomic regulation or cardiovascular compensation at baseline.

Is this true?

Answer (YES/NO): NO